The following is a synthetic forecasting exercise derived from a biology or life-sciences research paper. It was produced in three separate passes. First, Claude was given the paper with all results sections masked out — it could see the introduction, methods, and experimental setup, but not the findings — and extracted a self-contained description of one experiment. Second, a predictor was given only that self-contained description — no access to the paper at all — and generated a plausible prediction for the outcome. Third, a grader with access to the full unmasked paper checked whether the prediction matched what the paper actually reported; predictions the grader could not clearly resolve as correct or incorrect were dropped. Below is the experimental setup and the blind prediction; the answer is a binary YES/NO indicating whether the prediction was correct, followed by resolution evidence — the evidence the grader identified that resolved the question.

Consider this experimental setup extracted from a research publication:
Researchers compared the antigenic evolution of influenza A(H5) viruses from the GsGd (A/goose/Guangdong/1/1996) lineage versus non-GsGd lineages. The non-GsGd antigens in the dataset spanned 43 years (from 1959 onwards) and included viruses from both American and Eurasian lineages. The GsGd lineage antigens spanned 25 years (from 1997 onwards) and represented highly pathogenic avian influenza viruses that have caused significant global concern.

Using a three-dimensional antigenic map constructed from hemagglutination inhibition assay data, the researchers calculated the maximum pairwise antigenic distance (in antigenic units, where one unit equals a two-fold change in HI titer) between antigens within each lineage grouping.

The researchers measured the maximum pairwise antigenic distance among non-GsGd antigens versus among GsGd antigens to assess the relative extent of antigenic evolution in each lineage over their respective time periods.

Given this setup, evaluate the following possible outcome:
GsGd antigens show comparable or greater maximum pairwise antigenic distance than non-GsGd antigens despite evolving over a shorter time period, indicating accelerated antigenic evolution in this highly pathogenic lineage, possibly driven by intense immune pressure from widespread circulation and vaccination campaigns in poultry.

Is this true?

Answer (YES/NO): YES